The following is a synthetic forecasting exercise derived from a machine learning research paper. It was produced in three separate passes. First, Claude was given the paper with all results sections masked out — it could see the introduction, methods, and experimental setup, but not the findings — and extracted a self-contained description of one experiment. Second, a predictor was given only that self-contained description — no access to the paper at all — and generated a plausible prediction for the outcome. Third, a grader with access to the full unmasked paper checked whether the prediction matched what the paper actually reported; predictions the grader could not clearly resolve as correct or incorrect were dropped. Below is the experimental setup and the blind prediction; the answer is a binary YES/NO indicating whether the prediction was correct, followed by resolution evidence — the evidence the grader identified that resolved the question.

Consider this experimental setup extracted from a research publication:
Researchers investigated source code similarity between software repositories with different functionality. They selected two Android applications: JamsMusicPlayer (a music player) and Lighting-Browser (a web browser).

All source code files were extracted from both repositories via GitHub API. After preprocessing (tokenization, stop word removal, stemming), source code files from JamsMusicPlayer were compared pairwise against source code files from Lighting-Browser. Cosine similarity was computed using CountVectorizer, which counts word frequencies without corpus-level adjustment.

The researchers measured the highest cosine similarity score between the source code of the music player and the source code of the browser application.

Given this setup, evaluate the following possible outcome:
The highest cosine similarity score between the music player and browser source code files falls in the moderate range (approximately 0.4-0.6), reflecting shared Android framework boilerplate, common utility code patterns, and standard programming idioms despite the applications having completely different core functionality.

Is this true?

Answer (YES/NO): NO